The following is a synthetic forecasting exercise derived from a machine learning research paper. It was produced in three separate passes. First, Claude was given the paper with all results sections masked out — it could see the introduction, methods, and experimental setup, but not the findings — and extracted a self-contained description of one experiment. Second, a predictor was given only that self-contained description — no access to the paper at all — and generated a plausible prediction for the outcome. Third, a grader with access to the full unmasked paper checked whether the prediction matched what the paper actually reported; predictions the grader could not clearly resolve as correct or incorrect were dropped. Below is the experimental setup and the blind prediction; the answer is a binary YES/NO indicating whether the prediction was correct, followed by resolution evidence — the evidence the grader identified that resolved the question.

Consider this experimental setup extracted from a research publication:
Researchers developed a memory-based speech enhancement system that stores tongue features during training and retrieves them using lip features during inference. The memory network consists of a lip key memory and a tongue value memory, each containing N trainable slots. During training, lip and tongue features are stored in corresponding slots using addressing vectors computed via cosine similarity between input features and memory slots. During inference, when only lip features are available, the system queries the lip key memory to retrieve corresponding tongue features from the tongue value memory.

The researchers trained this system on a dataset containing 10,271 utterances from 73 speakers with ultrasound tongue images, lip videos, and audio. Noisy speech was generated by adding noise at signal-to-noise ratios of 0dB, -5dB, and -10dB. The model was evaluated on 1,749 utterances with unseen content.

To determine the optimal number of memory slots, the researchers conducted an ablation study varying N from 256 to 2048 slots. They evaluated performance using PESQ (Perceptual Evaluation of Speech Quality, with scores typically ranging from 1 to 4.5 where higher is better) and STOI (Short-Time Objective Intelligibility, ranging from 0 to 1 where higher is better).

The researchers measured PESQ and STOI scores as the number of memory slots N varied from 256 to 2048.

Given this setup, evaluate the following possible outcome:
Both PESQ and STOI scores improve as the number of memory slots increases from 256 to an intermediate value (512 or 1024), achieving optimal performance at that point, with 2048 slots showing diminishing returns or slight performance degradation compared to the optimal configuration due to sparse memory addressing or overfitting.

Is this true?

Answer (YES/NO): YES